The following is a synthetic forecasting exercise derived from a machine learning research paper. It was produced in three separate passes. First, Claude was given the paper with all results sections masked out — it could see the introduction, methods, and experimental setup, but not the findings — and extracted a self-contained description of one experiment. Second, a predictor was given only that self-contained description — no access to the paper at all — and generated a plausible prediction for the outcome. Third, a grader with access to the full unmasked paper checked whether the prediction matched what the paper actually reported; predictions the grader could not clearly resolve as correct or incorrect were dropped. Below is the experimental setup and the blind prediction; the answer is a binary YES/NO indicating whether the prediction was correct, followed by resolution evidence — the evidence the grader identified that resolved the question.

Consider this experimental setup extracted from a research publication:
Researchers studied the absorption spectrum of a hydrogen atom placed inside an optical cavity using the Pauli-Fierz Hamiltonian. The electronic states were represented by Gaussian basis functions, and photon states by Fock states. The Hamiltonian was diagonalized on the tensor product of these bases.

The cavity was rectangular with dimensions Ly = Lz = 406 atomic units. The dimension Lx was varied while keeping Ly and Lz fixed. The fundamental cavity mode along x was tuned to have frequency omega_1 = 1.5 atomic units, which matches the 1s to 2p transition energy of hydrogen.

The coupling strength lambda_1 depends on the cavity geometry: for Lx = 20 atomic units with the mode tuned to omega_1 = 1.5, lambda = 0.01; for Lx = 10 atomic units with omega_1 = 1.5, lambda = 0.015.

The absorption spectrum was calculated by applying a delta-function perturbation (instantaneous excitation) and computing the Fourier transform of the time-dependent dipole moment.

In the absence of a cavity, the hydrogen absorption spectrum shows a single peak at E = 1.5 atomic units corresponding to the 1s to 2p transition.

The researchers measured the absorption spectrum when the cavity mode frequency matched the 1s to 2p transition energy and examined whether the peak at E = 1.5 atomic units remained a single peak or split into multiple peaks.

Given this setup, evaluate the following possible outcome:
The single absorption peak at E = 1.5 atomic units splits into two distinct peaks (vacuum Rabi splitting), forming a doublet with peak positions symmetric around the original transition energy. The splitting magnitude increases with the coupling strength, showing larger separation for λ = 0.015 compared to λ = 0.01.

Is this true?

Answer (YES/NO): NO